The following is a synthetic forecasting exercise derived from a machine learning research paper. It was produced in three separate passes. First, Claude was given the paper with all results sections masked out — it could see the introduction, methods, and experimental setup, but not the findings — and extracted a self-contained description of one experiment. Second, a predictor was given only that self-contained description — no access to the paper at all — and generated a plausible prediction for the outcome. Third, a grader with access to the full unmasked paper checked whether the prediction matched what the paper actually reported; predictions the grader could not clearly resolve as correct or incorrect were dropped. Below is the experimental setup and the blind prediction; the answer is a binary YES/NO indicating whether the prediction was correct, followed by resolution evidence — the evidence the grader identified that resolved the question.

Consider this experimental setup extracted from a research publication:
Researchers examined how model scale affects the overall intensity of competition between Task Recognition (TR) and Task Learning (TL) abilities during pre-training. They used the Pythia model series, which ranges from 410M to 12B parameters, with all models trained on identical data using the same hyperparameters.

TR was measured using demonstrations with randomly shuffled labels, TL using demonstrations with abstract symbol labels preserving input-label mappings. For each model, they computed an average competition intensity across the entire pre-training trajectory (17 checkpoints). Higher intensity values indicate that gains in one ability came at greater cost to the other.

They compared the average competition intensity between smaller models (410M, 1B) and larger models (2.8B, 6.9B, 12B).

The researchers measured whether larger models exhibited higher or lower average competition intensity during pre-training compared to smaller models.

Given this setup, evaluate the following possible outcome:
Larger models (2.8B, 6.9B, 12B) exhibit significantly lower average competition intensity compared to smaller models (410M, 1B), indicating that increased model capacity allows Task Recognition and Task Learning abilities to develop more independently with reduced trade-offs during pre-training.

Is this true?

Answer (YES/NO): YES